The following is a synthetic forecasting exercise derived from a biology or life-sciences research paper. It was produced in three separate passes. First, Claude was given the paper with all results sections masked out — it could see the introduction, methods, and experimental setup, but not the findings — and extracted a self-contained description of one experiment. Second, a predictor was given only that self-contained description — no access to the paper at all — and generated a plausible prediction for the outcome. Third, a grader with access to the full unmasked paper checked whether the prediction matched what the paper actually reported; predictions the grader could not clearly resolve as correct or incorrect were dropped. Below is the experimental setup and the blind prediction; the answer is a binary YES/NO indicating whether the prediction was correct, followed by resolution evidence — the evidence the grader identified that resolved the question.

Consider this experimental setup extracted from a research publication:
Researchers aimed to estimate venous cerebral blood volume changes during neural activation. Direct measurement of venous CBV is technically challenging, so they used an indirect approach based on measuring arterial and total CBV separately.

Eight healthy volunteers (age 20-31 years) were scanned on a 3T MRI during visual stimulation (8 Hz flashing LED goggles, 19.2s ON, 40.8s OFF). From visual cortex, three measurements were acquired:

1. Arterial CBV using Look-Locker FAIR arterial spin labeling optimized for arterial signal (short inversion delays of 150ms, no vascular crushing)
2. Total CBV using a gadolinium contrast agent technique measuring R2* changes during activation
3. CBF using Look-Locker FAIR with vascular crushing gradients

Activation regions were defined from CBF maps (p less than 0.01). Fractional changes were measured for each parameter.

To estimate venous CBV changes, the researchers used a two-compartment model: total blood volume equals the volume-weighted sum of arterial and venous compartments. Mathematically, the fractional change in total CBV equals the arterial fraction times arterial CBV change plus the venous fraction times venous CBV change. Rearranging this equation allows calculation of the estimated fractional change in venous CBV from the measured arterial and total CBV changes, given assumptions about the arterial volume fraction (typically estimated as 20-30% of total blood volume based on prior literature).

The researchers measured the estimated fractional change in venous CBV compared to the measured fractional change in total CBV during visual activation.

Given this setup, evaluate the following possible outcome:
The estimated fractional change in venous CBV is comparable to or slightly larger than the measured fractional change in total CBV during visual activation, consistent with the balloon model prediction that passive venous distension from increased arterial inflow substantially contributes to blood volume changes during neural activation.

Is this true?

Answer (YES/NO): NO